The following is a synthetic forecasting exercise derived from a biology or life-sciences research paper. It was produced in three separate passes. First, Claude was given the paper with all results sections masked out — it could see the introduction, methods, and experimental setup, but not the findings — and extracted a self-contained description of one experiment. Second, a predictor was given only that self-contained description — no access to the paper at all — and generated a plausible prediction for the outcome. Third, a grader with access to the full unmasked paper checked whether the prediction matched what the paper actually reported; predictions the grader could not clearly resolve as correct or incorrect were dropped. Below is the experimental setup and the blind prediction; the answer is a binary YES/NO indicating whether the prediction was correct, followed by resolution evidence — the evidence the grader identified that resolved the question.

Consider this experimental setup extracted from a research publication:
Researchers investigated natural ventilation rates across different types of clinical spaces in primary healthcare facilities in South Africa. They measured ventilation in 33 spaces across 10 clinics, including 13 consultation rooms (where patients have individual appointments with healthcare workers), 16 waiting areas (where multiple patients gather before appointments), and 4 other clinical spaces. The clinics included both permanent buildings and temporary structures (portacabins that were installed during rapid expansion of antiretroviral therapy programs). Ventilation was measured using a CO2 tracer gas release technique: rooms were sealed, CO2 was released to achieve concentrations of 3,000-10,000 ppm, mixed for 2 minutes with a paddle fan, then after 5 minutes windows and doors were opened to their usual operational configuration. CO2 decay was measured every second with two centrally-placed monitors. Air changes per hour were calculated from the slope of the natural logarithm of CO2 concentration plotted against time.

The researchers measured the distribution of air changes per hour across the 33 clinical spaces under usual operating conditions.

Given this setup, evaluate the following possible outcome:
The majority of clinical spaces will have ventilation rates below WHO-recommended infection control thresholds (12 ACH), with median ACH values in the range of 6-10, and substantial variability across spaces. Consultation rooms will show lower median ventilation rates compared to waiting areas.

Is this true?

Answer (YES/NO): NO